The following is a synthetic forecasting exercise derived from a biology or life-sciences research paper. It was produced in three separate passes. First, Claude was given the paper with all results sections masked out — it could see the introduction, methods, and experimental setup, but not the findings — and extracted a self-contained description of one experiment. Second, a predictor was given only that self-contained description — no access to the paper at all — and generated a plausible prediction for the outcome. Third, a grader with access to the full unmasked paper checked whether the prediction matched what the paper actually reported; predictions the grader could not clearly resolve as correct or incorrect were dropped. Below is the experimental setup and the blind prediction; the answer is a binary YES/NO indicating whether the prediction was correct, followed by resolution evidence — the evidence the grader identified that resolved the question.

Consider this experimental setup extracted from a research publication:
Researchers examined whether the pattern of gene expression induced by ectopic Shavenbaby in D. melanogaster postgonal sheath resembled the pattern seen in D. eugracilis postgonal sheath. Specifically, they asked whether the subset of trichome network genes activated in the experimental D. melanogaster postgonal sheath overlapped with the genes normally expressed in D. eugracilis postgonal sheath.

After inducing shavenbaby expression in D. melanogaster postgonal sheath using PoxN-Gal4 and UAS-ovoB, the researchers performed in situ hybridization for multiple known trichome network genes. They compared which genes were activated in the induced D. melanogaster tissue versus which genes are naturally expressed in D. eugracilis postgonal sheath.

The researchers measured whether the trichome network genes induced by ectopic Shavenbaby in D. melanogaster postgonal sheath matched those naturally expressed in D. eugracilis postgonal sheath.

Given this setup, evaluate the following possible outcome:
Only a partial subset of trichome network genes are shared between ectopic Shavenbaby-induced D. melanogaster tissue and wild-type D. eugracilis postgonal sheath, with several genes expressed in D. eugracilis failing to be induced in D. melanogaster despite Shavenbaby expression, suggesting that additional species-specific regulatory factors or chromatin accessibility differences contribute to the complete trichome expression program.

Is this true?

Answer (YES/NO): NO